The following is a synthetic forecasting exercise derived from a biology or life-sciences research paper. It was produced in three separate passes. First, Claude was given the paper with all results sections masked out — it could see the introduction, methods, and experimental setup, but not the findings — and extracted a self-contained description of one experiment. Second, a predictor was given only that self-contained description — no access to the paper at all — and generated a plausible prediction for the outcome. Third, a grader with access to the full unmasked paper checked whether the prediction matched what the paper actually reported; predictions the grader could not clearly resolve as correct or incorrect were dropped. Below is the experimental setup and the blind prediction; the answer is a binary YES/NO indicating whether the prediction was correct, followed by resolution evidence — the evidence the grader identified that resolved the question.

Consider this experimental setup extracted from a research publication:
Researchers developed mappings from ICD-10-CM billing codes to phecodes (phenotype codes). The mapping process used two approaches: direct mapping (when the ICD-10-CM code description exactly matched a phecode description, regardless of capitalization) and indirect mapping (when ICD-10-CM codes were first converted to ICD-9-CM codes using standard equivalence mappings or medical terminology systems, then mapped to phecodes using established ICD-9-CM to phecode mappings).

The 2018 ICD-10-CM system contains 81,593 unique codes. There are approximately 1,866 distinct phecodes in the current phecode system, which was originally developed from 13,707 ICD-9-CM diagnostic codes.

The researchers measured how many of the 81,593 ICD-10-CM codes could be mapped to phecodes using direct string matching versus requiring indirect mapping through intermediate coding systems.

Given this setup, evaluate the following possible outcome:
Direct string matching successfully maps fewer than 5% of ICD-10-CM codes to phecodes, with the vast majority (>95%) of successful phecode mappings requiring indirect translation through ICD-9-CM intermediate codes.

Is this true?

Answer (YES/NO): YES